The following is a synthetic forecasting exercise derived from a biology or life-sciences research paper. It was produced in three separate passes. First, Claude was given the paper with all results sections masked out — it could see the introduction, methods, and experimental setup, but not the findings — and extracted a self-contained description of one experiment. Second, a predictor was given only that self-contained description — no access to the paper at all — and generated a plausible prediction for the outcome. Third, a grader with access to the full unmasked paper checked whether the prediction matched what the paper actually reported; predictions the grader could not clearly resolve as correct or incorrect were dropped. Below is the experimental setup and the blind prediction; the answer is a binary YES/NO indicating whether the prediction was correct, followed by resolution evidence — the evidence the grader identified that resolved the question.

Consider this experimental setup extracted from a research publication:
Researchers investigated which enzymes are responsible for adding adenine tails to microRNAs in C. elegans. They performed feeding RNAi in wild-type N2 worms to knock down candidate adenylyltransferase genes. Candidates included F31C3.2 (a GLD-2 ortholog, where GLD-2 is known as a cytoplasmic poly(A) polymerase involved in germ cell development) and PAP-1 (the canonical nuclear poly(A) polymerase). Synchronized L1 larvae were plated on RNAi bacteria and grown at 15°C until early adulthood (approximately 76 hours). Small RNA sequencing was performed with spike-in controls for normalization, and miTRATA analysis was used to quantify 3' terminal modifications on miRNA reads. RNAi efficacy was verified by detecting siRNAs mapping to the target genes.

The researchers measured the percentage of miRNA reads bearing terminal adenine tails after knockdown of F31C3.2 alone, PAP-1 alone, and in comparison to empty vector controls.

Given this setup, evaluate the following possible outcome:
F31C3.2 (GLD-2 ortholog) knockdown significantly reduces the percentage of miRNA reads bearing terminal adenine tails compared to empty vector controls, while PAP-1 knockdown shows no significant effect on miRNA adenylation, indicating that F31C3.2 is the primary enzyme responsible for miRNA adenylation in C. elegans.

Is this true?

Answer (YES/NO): NO